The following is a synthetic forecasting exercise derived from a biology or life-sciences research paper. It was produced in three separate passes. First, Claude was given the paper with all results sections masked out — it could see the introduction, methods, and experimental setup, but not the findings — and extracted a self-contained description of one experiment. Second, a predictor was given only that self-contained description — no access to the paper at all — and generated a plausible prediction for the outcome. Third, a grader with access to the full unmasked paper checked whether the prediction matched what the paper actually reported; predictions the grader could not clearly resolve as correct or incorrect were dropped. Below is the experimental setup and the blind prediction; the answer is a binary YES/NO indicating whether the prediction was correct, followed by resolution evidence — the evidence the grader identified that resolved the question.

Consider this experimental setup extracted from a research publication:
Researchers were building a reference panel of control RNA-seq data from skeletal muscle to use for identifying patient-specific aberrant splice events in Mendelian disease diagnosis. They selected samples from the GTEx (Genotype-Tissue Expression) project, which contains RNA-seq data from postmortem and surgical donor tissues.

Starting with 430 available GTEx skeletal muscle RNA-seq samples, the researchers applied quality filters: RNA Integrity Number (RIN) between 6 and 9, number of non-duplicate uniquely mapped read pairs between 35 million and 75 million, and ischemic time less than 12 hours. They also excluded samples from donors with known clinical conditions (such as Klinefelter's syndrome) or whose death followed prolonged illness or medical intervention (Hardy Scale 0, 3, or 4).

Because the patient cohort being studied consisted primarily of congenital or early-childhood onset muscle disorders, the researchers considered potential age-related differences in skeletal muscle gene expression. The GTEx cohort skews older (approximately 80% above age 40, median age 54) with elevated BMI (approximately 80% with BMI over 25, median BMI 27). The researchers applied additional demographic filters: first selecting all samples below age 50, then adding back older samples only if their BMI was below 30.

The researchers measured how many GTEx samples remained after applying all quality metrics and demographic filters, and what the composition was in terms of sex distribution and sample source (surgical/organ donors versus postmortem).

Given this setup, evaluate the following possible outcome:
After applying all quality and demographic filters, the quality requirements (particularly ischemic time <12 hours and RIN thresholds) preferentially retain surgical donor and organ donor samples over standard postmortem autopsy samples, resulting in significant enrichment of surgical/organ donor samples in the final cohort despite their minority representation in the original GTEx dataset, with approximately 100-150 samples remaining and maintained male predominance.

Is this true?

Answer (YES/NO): NO